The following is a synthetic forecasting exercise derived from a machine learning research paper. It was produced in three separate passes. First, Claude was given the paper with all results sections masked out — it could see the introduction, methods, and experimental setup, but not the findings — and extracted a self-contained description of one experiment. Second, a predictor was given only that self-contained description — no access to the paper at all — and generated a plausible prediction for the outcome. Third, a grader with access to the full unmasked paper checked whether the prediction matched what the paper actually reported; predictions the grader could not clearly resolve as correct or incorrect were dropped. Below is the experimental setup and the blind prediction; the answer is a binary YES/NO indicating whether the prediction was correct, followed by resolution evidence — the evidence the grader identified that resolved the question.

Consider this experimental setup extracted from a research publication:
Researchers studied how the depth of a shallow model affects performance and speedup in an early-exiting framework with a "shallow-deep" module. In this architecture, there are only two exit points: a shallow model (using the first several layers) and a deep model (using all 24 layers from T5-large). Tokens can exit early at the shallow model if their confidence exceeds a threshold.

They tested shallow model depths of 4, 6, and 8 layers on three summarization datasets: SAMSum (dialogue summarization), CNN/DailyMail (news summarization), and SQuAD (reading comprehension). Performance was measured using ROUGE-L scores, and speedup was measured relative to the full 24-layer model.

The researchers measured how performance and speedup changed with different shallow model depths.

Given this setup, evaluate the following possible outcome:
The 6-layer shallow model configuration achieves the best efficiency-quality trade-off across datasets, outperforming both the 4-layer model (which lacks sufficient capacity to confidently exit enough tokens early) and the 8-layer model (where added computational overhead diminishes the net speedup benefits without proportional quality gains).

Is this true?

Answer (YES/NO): NO